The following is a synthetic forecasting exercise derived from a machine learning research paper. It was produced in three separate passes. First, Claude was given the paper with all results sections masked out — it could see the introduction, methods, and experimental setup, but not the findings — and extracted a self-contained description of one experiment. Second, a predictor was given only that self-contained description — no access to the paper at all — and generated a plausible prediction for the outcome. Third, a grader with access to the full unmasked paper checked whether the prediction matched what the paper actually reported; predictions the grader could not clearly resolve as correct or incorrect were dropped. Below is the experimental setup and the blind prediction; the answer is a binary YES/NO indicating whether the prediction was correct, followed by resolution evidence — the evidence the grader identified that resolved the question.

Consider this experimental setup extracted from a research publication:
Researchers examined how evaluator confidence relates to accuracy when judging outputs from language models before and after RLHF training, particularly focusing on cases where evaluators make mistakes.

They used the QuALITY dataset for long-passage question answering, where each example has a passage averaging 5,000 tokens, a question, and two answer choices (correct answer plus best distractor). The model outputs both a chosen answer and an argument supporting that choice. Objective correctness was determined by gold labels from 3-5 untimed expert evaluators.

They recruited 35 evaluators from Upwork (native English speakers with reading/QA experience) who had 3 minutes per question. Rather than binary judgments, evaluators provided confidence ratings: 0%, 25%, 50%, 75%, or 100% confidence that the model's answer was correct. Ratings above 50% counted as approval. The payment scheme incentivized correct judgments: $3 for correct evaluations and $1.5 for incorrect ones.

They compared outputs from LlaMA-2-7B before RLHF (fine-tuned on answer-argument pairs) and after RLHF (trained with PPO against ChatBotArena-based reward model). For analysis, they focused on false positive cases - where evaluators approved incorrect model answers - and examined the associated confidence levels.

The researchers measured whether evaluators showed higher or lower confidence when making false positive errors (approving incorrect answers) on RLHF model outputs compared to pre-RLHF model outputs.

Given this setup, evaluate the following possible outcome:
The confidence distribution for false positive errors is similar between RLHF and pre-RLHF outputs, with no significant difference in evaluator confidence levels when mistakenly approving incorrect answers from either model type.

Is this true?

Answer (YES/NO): NO